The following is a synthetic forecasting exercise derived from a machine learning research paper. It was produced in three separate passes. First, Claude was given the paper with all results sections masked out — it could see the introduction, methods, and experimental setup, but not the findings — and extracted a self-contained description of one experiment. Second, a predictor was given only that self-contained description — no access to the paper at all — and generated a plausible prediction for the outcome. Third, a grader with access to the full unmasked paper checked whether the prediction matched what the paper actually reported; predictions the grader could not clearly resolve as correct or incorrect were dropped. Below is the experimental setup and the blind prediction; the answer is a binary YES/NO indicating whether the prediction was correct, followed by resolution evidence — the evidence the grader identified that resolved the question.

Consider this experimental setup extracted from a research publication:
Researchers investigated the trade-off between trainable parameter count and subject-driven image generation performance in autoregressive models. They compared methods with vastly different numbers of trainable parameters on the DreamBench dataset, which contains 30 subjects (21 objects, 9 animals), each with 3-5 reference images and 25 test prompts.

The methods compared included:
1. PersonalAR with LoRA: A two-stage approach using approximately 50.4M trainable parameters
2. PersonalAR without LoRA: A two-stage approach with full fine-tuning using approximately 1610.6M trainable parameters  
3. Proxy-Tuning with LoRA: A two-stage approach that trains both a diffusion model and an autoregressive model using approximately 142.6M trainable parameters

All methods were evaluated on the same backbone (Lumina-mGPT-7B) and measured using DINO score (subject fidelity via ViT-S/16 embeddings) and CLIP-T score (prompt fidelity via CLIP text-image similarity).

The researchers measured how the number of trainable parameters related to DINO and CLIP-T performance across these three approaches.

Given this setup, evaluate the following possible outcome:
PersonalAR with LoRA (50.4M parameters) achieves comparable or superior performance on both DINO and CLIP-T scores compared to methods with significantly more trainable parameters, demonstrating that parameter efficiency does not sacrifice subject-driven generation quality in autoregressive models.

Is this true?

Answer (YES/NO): NO